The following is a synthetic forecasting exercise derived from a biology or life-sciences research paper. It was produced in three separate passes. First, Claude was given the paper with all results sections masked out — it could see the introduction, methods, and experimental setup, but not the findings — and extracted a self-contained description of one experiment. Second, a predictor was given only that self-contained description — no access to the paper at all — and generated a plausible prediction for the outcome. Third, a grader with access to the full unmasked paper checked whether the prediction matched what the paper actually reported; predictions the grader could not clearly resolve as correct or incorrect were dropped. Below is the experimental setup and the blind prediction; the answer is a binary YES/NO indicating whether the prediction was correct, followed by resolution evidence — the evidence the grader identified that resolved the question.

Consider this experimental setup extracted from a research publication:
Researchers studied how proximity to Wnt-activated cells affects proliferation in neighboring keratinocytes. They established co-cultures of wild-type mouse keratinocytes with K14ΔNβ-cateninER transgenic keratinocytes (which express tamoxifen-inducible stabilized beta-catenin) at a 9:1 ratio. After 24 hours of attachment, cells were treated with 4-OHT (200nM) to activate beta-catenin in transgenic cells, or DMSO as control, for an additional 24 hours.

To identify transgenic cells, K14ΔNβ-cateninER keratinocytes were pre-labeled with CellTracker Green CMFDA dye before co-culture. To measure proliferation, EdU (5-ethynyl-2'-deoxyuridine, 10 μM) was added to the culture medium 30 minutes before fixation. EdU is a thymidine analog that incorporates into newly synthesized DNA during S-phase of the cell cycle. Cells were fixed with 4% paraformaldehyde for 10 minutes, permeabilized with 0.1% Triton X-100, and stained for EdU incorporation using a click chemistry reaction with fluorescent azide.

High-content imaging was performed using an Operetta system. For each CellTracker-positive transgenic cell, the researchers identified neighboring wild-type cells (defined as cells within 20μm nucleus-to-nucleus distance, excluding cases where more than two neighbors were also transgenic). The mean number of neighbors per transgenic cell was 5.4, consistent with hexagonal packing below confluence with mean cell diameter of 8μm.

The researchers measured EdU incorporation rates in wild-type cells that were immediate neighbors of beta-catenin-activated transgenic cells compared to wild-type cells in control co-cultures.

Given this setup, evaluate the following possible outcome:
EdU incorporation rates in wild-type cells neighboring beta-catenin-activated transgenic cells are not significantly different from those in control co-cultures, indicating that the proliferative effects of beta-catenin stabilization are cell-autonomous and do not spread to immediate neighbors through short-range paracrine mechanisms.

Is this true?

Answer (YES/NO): NO